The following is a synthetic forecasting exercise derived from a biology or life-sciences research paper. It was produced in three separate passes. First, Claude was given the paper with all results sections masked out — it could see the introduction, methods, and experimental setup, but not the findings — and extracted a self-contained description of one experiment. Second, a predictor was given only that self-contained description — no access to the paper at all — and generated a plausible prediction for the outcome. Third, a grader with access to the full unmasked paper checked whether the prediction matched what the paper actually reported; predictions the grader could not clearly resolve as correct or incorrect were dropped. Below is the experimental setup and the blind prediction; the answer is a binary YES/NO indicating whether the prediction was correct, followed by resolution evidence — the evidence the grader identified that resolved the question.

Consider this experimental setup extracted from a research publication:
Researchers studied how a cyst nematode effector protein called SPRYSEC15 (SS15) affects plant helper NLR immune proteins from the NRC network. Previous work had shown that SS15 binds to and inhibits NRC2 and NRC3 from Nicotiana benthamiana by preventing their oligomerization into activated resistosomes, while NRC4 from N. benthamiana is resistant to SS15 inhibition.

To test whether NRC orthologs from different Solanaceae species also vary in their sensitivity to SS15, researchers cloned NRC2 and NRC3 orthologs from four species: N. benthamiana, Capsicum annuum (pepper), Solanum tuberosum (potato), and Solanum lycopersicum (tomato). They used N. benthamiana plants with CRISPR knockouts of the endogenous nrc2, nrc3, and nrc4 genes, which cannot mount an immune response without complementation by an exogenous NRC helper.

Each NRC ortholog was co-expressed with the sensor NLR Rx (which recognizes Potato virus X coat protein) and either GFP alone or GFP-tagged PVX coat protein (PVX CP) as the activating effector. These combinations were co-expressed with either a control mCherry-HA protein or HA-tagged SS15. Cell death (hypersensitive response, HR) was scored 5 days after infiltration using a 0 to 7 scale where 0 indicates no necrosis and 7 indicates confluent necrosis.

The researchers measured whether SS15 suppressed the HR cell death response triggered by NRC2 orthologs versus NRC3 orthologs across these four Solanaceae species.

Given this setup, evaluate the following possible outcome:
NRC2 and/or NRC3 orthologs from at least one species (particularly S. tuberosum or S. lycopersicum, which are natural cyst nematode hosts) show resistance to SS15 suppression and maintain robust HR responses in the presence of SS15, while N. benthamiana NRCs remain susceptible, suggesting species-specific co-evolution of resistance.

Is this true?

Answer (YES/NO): NO